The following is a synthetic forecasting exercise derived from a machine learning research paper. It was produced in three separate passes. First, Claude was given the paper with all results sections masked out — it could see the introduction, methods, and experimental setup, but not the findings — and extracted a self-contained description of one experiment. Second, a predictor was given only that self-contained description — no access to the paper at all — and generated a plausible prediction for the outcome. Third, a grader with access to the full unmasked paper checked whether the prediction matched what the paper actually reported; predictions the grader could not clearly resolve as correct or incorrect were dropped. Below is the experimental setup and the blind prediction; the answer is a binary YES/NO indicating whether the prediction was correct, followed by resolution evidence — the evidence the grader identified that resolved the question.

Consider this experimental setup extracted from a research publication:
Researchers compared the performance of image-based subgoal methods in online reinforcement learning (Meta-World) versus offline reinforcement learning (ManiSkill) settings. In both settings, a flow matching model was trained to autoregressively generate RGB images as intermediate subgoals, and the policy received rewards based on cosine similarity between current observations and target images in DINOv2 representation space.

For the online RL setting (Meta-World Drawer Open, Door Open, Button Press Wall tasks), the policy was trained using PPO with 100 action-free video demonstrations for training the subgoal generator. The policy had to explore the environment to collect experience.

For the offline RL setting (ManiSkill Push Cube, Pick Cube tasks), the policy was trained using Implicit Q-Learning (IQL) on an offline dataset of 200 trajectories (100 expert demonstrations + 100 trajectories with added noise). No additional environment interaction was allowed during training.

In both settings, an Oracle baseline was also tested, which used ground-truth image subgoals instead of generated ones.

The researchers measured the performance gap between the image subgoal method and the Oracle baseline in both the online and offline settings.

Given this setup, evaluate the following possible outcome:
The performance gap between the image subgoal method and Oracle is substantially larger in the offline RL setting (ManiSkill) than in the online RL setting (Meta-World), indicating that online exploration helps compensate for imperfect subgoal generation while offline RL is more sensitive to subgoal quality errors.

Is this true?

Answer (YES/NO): NO